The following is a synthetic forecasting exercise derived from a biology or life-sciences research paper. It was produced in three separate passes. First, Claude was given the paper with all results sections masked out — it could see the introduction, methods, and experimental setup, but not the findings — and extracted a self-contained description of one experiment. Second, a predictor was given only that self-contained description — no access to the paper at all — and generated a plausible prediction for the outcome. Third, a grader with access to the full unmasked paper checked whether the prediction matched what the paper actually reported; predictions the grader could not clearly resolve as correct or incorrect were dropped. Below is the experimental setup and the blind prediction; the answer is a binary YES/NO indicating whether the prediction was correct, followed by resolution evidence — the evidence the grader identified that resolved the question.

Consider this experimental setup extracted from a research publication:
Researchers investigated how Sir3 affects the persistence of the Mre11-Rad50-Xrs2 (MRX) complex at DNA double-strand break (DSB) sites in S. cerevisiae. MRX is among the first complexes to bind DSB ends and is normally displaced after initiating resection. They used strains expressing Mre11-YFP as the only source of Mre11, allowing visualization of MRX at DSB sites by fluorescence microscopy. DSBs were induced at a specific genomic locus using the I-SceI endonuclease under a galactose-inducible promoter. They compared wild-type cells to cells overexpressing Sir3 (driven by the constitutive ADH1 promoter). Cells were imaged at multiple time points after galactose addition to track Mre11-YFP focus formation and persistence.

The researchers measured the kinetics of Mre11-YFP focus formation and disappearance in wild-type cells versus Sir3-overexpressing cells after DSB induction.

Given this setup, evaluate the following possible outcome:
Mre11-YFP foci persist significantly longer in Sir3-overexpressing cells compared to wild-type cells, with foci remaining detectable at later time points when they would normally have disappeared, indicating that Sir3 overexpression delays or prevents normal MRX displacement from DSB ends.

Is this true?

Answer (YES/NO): YES